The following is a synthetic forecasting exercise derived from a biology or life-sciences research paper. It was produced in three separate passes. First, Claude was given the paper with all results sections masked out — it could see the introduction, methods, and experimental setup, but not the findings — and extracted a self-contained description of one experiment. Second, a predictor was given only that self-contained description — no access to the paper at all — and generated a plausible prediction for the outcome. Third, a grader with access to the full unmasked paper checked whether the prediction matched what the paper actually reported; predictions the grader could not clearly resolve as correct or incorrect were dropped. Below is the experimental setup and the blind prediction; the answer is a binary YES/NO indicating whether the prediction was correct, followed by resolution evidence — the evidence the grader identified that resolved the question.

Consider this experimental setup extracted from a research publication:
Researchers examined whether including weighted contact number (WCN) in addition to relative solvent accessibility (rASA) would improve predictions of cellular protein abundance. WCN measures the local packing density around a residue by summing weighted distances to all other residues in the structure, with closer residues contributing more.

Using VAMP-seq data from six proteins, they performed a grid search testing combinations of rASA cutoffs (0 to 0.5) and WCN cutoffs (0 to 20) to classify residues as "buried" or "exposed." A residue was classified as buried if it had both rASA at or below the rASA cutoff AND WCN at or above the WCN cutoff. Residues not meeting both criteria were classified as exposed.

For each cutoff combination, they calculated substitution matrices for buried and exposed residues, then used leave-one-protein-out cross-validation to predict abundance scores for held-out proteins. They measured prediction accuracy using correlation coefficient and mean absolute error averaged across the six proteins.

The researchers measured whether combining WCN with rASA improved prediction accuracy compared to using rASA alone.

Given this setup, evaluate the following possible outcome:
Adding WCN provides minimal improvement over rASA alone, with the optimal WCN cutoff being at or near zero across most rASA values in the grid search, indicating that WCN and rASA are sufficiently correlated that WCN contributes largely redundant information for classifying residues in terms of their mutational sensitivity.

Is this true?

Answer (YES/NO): YES